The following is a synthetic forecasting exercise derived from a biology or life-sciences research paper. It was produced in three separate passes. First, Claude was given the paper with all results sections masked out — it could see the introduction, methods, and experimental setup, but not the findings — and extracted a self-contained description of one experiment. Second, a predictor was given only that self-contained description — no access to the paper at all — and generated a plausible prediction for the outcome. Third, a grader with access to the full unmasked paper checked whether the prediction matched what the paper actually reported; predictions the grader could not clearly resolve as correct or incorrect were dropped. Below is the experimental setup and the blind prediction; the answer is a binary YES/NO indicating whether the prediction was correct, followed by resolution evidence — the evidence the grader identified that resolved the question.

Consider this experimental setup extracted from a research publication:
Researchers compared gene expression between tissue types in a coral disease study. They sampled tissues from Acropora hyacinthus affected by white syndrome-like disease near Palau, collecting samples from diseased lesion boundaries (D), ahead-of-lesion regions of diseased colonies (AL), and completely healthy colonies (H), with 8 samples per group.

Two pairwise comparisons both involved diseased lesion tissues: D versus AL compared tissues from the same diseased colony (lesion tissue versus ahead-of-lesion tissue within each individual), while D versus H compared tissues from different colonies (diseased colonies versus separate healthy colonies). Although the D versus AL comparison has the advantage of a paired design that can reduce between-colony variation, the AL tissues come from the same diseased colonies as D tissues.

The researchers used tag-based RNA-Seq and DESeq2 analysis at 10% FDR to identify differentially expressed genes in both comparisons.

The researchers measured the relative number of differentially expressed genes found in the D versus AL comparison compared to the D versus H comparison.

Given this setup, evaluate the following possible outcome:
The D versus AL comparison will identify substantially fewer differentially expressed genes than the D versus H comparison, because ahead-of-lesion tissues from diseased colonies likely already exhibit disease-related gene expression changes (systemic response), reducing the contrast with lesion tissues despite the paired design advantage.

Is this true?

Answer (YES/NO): YES